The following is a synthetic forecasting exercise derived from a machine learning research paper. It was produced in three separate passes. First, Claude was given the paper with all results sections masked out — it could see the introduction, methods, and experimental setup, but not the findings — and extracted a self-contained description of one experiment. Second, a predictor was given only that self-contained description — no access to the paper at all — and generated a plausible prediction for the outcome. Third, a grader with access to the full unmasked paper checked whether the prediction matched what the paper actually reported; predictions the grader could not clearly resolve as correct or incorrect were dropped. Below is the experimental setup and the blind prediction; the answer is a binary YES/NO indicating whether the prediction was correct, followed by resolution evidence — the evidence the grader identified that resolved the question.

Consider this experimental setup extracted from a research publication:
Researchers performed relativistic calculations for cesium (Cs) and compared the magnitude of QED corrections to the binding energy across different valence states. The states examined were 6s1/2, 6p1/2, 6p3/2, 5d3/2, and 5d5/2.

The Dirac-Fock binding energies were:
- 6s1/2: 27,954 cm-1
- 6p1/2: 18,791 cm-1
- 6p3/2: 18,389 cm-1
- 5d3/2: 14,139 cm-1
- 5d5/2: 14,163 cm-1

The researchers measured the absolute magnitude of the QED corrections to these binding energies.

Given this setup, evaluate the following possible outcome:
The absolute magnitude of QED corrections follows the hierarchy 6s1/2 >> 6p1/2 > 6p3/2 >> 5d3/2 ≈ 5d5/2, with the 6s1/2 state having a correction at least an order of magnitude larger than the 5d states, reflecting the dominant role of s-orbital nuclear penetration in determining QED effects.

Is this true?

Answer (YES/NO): NO